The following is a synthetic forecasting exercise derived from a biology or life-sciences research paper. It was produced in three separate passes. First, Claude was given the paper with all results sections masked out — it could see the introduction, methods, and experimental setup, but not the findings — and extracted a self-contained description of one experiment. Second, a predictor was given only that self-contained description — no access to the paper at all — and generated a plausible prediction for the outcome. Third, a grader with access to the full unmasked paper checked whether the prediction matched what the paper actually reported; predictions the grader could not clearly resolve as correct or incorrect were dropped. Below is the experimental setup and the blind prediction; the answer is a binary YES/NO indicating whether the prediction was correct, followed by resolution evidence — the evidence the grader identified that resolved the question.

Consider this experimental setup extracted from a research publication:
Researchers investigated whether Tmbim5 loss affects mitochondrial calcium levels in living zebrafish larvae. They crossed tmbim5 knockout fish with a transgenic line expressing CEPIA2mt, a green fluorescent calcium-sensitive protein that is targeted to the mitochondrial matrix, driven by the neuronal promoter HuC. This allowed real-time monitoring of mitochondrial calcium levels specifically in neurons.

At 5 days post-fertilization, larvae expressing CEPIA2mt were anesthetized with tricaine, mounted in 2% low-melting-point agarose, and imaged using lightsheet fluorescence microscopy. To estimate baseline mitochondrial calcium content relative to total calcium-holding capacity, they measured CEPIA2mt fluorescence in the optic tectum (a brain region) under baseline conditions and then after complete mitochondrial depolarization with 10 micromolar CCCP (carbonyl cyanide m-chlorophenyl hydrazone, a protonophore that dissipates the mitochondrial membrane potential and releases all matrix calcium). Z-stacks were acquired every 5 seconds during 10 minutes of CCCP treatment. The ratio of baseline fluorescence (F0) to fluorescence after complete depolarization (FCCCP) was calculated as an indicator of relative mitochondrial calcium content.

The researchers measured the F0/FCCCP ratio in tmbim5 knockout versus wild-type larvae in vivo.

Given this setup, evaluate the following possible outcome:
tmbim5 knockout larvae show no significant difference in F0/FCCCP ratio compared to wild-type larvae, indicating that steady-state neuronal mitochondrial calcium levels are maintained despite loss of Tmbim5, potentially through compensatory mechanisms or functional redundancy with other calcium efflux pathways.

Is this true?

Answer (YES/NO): YES